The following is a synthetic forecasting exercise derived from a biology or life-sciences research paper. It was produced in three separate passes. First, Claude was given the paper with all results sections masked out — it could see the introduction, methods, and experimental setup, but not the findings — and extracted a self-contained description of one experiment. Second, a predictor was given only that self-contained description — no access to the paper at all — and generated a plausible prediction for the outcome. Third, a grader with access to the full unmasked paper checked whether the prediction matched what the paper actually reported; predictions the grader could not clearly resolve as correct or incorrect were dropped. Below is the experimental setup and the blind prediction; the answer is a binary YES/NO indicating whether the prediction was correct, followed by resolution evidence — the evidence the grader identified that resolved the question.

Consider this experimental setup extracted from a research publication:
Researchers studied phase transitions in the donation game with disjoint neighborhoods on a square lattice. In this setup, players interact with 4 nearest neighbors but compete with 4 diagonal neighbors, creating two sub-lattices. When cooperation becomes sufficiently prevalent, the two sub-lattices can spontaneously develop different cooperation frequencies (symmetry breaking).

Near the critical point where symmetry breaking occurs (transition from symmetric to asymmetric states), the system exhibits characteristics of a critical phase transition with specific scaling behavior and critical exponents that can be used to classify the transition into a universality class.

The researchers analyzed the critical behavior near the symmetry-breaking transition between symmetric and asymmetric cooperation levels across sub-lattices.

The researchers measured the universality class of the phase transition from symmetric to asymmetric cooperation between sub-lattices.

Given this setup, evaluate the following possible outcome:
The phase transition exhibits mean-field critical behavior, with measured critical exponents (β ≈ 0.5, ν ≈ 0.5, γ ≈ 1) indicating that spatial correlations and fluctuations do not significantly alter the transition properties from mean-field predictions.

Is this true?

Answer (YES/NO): NO